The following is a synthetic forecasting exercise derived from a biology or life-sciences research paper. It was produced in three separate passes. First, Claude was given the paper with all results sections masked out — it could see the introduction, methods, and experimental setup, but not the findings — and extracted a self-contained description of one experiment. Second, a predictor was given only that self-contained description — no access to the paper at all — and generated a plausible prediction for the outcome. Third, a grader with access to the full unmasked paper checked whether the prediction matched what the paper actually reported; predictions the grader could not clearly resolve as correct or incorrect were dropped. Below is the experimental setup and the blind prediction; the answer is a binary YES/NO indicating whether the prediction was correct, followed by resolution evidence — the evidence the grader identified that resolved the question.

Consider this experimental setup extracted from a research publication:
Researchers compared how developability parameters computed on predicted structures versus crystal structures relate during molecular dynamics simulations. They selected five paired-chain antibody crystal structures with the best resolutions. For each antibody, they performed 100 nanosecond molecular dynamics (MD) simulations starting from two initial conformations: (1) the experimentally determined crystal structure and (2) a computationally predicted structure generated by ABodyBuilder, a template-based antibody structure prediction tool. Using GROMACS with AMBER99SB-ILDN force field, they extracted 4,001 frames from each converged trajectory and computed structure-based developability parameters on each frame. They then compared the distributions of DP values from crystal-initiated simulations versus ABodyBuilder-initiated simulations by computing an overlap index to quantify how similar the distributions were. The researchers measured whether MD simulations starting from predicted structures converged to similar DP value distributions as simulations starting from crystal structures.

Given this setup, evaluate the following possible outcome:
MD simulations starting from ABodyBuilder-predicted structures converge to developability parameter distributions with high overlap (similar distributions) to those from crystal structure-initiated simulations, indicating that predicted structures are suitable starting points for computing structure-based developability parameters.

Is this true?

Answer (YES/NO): YES